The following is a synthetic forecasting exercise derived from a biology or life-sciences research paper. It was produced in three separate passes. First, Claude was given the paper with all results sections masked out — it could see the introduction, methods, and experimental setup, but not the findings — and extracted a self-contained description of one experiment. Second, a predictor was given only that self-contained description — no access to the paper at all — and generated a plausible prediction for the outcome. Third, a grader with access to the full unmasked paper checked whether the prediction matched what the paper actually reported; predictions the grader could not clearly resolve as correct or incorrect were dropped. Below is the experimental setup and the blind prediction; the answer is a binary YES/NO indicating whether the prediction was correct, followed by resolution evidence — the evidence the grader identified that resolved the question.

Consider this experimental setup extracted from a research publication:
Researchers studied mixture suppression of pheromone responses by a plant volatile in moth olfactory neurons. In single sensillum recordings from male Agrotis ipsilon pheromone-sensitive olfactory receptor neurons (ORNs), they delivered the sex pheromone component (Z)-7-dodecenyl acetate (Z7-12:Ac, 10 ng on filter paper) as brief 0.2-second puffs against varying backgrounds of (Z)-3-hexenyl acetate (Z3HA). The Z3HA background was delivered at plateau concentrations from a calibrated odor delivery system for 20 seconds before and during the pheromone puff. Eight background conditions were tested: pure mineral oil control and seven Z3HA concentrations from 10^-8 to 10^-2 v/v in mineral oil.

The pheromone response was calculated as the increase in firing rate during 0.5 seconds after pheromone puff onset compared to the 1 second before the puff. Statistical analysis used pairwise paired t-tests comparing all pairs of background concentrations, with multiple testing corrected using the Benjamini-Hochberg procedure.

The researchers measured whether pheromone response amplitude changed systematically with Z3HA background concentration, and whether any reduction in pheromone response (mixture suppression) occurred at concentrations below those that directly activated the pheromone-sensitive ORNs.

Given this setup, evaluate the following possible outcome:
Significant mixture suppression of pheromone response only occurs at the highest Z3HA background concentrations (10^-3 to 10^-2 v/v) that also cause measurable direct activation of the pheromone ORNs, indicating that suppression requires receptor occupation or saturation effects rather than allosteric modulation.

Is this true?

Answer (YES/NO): NO